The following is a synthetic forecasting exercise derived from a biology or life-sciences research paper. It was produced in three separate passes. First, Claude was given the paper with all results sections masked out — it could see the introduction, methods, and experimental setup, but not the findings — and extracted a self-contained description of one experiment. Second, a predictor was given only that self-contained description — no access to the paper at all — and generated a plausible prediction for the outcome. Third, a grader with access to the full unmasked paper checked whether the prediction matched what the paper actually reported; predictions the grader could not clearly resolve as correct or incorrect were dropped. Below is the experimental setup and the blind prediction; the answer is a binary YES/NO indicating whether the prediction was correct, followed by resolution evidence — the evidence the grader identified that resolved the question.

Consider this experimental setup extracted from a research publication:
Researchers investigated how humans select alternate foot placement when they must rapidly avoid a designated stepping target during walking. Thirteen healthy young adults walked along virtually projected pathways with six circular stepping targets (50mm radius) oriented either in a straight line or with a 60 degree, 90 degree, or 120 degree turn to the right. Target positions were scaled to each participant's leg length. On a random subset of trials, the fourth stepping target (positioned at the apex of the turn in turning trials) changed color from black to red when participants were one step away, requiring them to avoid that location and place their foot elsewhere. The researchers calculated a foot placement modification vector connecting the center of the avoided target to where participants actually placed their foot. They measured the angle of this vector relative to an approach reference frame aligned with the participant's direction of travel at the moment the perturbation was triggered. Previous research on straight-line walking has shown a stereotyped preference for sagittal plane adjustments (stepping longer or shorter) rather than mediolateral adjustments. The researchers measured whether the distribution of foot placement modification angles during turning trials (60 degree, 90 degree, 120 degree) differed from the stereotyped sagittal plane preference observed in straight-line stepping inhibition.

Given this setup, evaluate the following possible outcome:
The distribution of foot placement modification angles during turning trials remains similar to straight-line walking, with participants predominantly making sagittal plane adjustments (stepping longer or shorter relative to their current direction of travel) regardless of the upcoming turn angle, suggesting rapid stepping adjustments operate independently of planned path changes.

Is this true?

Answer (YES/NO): NO